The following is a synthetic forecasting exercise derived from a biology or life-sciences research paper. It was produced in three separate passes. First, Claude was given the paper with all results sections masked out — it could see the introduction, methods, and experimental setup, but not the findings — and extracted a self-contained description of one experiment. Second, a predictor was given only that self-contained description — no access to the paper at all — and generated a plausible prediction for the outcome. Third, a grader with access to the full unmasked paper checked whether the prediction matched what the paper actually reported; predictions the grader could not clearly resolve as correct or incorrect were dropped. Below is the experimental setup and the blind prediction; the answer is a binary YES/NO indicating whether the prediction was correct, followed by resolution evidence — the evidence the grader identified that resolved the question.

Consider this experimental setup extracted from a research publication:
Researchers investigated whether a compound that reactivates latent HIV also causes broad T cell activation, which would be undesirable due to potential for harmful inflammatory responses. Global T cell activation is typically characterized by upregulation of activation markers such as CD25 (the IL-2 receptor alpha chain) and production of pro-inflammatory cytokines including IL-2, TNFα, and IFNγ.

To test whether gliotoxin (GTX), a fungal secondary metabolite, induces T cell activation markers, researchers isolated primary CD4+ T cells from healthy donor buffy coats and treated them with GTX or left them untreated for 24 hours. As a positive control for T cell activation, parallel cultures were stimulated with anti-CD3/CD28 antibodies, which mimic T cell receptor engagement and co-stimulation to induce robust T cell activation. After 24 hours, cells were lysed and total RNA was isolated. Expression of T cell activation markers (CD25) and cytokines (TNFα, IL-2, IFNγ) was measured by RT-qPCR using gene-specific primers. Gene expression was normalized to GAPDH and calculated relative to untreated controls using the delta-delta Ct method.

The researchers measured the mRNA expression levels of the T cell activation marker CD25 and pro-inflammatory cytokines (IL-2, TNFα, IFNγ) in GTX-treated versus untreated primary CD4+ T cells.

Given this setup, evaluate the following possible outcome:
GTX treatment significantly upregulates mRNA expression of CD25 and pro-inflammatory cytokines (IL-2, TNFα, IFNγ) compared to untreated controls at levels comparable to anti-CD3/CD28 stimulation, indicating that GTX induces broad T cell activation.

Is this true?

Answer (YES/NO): NO